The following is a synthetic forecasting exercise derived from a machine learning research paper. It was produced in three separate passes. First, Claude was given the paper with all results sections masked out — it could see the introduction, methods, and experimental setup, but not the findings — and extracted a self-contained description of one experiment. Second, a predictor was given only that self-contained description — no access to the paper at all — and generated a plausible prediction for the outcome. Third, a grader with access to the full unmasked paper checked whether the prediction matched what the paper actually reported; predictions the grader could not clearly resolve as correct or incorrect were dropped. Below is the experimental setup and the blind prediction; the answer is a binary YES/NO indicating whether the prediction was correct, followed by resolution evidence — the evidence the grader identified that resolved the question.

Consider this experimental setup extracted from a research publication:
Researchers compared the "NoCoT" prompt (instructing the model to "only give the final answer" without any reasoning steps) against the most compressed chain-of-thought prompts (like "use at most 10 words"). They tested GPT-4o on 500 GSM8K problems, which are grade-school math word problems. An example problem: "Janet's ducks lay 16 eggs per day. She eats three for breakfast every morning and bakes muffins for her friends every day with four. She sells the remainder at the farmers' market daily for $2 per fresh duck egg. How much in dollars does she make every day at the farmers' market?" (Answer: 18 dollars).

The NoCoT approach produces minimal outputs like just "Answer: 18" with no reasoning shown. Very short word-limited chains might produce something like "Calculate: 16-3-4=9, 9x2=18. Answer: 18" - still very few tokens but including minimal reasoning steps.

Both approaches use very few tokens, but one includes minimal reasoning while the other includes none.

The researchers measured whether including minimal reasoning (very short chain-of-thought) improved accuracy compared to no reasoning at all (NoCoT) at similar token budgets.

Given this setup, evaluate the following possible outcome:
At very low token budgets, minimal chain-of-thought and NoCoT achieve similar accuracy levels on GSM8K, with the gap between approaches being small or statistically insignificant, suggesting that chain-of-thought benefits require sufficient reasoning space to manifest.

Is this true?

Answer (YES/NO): YES